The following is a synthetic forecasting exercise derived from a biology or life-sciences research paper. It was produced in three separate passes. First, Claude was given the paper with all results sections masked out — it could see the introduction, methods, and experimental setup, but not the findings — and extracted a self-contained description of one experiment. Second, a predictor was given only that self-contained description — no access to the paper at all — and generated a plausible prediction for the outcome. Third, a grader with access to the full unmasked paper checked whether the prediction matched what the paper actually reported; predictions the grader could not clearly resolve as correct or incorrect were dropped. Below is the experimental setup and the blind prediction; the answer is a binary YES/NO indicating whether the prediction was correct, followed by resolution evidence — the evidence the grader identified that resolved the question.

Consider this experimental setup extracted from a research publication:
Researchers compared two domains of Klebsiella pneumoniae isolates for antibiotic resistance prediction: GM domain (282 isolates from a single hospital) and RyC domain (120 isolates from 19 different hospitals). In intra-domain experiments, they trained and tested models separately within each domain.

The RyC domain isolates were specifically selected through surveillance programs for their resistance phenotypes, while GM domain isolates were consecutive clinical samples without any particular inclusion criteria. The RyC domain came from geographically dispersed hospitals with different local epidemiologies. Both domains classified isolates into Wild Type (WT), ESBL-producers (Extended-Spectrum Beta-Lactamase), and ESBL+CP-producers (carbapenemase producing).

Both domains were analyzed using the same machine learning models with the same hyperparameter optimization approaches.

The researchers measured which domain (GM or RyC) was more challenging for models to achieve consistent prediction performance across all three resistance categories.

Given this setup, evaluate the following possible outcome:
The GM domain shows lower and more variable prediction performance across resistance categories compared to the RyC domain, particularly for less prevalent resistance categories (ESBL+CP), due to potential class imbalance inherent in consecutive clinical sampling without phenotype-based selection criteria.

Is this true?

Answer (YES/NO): NO